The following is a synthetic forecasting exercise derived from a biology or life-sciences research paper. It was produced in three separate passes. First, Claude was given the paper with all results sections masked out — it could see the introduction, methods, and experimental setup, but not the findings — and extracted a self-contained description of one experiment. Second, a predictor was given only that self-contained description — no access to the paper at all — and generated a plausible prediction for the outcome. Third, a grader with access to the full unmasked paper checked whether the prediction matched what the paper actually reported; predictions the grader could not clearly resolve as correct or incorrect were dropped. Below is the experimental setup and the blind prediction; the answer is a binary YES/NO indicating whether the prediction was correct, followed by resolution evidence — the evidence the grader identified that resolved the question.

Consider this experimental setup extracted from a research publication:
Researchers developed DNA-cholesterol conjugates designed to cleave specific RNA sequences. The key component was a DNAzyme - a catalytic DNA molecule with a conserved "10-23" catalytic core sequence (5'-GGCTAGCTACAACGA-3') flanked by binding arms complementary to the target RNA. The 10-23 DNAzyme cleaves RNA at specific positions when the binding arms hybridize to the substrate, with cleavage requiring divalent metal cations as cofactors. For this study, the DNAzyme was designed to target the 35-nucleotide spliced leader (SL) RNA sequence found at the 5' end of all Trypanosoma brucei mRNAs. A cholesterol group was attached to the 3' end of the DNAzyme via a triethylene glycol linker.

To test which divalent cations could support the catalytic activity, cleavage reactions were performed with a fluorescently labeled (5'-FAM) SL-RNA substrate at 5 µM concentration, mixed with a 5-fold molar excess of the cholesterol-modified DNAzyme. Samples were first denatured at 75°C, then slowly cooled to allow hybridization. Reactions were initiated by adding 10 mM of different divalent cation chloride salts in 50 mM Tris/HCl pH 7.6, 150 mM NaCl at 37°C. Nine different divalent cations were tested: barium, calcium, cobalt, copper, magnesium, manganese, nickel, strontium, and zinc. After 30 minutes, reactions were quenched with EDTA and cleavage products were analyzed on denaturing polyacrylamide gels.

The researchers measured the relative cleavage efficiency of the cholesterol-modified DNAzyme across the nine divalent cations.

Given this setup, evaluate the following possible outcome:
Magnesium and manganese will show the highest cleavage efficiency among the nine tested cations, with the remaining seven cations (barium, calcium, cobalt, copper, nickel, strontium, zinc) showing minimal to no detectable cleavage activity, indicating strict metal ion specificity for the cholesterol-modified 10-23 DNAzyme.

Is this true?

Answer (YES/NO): NO